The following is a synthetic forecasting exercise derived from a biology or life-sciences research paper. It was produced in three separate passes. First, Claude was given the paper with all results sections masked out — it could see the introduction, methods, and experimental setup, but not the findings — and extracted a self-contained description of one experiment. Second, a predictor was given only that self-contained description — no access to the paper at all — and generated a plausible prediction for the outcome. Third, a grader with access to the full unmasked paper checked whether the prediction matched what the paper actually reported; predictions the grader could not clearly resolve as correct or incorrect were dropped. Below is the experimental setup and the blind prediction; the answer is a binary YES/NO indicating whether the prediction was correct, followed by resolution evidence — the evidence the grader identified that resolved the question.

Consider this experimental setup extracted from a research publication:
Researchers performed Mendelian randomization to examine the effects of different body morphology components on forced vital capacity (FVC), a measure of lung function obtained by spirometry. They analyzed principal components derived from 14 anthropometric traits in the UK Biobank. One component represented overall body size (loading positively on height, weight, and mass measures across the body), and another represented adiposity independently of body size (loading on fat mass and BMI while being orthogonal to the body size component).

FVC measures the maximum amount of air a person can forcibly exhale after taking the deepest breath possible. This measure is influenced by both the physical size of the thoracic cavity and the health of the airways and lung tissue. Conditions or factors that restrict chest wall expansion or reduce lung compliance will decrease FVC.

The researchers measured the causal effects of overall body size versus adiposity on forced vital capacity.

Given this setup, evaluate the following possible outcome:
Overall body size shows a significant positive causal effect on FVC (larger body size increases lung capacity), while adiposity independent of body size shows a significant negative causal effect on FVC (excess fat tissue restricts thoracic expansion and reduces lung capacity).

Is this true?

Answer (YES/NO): YES